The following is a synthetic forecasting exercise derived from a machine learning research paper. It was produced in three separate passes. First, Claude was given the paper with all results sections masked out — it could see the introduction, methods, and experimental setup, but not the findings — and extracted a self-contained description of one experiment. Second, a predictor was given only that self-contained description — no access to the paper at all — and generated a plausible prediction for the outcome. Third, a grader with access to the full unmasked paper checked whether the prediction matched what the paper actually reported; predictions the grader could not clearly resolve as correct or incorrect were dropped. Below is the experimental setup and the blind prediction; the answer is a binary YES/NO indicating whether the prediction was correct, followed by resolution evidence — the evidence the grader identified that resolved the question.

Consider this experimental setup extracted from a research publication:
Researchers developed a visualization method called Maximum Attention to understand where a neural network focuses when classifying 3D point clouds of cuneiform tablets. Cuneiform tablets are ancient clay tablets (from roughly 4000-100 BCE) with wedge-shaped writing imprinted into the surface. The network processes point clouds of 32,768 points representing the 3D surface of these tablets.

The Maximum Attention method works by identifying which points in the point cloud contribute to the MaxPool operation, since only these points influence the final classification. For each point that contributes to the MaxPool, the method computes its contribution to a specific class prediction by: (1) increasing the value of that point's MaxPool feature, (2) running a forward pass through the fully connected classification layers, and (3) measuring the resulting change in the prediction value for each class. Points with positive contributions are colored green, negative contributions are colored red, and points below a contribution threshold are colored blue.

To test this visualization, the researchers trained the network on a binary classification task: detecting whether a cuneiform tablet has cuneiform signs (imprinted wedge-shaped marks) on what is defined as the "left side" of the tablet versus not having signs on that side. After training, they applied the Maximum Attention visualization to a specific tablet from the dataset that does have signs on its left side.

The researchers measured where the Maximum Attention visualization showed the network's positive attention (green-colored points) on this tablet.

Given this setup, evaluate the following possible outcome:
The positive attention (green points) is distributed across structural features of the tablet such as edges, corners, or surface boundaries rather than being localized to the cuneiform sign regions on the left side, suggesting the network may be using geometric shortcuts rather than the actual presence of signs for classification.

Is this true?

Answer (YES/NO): NO